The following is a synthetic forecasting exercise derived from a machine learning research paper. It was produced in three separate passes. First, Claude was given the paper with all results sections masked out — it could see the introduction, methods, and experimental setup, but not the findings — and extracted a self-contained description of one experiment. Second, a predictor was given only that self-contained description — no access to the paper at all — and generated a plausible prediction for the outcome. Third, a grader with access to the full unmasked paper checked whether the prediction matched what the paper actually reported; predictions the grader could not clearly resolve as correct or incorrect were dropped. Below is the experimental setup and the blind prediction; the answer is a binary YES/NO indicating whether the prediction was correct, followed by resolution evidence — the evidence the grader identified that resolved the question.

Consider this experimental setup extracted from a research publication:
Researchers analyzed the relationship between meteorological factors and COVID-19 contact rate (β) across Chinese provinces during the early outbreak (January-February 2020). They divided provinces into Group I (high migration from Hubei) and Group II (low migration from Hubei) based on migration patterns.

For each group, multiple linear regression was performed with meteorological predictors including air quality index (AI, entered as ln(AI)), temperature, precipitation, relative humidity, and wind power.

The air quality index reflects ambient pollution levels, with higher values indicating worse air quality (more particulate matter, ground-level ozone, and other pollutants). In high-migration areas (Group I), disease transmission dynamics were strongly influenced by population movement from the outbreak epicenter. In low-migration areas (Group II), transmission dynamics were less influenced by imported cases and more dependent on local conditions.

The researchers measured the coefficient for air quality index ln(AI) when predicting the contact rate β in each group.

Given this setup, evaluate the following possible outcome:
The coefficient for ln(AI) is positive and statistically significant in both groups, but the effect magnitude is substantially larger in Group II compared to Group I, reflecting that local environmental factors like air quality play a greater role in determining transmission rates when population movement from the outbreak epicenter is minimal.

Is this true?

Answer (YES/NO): NO